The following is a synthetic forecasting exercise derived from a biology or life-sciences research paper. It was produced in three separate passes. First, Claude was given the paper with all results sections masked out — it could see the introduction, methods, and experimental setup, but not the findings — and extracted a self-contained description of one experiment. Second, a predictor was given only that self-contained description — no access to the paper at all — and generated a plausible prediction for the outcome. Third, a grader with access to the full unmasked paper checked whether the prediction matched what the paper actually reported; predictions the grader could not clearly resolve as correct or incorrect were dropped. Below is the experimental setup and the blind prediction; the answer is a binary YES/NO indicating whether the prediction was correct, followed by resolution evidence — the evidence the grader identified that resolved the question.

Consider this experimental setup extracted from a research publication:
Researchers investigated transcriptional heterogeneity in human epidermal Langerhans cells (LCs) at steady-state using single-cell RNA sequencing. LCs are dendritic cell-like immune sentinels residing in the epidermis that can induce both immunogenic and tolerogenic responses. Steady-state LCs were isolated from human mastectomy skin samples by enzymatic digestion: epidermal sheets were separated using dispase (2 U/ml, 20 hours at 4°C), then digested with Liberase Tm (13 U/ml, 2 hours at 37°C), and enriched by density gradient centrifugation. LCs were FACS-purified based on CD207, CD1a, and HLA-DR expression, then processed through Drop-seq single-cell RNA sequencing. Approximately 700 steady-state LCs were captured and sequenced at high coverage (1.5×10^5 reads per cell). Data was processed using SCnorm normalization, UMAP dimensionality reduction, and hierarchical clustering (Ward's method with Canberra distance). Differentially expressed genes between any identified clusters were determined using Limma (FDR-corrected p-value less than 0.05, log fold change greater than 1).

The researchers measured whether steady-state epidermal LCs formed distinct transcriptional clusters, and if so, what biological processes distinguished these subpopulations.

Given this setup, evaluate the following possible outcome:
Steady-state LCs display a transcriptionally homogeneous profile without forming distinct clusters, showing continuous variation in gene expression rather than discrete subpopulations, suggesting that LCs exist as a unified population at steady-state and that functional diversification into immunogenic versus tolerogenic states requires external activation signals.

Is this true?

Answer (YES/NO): NO